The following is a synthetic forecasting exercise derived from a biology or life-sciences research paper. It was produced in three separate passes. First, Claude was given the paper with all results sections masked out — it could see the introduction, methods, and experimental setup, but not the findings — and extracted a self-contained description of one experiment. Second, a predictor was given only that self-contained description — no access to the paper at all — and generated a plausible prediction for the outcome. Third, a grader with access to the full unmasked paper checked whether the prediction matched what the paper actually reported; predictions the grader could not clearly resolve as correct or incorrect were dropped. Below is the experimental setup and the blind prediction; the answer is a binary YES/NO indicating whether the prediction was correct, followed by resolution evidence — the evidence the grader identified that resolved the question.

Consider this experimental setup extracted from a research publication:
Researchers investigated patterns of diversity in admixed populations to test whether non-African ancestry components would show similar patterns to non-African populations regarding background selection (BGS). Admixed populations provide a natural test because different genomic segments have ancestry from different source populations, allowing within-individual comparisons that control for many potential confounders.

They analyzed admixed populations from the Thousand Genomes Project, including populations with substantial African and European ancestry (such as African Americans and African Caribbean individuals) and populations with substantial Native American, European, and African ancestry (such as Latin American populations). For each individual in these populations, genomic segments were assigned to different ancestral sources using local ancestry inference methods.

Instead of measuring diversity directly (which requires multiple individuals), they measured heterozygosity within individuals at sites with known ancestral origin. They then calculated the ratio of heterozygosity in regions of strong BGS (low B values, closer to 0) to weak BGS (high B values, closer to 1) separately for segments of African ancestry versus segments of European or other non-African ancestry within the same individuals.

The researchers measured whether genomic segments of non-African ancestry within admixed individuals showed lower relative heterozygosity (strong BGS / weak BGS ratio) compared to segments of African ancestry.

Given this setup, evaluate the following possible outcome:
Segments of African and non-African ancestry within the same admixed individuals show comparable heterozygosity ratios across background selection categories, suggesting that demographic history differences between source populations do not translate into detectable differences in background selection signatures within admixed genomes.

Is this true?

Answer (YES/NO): NO